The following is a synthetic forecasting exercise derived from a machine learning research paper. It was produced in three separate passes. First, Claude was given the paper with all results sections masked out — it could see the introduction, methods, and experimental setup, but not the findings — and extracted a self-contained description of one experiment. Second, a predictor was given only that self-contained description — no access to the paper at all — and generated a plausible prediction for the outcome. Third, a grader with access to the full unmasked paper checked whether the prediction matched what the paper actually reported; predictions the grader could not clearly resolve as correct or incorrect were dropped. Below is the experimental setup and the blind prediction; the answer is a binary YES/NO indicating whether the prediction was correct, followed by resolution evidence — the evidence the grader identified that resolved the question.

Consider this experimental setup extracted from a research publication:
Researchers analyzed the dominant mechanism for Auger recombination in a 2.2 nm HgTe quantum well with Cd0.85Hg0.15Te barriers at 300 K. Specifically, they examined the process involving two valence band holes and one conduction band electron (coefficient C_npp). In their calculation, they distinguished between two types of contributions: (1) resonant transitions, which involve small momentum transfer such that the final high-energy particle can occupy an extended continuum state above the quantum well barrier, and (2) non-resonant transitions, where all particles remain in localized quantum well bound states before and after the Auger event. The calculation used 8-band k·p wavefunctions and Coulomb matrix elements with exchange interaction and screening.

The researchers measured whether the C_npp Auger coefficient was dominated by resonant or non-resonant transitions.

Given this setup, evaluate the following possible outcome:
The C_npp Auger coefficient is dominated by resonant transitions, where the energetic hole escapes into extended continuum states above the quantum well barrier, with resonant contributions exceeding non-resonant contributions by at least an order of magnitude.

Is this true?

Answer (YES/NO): NO